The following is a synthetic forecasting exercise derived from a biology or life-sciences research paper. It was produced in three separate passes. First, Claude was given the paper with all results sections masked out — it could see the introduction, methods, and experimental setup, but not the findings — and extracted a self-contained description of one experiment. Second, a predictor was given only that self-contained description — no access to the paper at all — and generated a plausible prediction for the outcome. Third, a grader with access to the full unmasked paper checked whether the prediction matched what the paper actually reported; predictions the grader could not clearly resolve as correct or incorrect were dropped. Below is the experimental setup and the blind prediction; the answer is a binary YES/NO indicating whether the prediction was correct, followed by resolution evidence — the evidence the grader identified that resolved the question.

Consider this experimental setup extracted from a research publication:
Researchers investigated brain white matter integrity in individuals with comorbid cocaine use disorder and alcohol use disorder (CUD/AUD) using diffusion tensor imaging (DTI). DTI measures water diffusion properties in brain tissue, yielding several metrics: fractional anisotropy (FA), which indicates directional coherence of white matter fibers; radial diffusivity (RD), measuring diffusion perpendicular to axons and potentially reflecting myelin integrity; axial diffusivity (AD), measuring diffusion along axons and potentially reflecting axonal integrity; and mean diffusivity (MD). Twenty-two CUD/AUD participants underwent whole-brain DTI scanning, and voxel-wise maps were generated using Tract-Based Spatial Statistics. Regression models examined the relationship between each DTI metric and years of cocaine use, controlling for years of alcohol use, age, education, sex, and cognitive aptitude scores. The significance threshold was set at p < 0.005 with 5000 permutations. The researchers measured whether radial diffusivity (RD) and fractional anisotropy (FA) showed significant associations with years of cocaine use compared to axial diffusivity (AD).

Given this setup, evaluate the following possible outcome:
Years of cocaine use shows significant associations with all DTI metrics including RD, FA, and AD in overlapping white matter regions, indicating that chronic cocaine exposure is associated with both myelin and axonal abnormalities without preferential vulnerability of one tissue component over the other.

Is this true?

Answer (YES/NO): NO